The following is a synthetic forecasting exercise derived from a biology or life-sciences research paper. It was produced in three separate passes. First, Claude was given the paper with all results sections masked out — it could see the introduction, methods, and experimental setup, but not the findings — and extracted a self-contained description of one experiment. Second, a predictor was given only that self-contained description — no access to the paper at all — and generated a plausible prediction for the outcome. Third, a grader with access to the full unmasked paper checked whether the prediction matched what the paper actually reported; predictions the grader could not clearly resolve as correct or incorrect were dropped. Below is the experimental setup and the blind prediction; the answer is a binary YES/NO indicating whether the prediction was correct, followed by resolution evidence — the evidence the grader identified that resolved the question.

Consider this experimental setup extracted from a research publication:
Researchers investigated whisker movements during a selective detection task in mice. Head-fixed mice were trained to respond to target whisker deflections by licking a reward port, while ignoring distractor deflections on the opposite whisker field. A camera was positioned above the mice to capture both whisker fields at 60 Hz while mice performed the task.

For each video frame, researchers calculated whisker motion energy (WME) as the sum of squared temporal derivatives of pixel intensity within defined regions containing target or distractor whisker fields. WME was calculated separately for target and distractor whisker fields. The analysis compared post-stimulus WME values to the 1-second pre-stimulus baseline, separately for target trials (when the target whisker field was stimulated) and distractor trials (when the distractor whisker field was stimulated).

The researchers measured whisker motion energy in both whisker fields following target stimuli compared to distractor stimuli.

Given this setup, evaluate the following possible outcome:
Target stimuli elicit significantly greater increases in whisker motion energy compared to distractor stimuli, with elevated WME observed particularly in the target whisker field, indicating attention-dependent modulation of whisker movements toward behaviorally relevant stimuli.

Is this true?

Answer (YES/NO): NO